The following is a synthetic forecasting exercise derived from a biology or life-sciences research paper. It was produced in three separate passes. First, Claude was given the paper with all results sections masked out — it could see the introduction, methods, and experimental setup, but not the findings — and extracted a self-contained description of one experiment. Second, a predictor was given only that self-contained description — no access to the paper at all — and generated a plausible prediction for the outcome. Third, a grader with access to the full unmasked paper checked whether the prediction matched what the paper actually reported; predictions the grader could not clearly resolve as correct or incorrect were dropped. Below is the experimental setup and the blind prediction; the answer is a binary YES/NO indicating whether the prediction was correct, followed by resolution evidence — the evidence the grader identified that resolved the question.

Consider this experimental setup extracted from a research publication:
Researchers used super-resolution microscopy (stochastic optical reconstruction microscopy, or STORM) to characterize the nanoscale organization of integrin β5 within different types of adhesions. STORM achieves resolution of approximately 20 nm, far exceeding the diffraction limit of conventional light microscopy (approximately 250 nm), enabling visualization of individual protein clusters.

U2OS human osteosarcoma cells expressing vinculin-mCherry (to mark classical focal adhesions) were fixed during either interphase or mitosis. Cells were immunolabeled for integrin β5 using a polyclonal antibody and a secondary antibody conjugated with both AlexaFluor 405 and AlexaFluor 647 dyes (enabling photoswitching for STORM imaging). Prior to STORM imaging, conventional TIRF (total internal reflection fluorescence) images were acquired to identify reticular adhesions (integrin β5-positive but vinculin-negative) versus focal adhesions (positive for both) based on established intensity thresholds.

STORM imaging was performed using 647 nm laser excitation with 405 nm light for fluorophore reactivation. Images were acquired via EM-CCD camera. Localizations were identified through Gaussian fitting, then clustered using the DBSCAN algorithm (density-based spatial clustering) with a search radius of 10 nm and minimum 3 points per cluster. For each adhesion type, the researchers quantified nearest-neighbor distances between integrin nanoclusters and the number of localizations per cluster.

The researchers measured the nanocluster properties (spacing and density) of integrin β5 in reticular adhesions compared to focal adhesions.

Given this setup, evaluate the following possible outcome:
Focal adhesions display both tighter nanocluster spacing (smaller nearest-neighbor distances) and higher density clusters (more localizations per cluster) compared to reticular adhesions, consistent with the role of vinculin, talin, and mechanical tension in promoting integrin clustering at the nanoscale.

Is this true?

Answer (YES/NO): NO